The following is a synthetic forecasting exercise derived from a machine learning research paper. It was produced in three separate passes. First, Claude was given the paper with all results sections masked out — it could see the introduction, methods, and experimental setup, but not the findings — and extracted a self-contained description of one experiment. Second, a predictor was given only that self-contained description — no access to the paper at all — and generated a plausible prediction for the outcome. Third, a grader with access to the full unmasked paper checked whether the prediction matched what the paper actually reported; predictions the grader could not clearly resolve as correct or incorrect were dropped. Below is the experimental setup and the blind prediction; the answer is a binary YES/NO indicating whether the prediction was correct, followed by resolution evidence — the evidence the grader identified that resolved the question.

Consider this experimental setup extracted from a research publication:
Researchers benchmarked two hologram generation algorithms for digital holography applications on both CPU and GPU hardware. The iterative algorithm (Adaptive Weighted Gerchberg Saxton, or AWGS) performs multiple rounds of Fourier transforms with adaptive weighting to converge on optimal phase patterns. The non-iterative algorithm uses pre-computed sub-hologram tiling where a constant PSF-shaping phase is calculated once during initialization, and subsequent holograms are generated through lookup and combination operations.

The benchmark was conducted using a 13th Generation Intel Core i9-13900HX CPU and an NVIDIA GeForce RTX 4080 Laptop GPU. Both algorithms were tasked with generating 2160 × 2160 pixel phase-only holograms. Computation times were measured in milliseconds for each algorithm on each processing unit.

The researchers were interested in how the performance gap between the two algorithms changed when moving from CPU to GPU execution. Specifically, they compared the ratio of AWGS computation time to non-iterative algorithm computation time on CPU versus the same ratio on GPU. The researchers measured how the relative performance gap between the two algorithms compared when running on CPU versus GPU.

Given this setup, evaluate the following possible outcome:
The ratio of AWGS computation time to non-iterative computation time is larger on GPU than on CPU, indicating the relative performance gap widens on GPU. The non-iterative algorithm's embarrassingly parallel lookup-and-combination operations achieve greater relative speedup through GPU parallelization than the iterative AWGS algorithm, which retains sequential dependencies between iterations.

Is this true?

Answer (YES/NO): NO